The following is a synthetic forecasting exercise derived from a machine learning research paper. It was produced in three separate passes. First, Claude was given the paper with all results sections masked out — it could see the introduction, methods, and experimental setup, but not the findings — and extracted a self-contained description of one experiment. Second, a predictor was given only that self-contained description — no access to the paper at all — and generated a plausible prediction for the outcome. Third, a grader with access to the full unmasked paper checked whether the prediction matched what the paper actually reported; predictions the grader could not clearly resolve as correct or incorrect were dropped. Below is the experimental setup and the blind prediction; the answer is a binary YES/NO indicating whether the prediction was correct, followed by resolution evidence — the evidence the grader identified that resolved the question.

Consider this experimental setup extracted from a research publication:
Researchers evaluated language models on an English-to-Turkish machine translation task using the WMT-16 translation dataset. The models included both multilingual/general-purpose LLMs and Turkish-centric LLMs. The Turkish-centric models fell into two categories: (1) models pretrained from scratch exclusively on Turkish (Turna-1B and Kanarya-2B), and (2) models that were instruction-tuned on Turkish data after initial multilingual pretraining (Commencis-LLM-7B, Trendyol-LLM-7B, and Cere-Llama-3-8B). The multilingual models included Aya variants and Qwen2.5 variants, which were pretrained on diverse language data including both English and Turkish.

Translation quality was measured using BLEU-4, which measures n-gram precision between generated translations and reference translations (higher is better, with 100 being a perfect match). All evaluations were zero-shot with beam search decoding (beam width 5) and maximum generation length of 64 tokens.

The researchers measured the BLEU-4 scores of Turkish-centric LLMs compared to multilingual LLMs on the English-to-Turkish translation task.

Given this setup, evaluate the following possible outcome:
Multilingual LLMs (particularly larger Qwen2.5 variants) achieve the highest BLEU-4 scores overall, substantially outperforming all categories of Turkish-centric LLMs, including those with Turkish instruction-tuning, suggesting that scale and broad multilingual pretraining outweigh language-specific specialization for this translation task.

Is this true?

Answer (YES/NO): NO